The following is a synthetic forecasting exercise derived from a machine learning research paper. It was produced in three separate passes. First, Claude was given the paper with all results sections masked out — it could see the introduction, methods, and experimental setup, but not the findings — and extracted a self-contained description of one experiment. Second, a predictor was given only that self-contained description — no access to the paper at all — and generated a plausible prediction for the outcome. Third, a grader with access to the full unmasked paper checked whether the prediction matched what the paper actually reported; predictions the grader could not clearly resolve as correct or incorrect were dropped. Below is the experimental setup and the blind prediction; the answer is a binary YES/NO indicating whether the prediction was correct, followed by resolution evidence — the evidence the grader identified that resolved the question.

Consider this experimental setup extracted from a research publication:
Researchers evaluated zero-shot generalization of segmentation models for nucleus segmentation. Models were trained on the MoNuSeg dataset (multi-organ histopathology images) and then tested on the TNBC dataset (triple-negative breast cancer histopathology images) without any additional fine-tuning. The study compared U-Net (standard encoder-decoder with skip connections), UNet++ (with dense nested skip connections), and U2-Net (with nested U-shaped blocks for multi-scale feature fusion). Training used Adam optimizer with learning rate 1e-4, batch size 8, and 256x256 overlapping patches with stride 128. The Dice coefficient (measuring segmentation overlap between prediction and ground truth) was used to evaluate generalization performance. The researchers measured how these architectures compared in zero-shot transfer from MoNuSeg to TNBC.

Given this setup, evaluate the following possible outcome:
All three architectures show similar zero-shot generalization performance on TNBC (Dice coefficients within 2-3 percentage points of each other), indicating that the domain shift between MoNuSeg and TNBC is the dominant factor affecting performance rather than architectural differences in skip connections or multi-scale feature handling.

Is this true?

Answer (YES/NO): NO